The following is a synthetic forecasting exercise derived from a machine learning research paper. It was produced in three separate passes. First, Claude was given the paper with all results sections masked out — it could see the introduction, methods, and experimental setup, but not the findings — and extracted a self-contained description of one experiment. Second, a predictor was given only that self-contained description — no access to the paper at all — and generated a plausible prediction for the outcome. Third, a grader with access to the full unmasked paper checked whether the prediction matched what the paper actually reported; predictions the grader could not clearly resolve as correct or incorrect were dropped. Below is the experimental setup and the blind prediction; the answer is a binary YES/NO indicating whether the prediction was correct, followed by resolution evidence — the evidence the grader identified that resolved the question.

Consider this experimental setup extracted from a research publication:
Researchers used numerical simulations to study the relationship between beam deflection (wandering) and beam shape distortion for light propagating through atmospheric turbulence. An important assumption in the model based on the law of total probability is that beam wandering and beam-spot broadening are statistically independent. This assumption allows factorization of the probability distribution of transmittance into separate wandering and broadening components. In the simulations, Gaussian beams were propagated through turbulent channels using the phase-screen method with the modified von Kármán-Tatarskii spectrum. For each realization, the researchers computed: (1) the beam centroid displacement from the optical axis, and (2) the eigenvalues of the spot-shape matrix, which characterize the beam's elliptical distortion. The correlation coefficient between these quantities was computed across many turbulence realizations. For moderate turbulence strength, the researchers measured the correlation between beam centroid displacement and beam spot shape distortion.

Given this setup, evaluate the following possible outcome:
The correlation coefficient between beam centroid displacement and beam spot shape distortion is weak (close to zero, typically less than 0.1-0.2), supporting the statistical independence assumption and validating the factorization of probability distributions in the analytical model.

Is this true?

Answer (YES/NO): NO